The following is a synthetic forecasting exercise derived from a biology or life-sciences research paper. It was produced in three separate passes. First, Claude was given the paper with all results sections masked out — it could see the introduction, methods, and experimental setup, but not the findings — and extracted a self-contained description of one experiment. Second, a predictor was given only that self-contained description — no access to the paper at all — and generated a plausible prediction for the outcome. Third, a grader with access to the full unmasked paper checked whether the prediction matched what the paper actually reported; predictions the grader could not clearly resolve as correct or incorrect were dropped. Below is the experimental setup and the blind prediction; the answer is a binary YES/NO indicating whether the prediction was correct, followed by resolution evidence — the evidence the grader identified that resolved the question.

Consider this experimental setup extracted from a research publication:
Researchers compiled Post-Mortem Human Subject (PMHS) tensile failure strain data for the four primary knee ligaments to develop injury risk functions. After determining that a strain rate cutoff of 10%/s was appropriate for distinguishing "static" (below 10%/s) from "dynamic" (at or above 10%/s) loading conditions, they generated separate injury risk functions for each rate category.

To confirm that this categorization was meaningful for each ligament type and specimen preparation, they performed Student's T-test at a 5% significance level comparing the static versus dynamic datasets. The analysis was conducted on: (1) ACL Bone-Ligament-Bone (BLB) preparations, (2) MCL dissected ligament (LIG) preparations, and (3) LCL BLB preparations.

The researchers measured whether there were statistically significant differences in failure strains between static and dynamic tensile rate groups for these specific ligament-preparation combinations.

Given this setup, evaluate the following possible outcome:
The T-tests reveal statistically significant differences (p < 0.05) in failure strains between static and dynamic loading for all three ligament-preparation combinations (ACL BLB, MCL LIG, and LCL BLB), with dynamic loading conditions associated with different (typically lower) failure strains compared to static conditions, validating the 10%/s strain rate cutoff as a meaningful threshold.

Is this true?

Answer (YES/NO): NO